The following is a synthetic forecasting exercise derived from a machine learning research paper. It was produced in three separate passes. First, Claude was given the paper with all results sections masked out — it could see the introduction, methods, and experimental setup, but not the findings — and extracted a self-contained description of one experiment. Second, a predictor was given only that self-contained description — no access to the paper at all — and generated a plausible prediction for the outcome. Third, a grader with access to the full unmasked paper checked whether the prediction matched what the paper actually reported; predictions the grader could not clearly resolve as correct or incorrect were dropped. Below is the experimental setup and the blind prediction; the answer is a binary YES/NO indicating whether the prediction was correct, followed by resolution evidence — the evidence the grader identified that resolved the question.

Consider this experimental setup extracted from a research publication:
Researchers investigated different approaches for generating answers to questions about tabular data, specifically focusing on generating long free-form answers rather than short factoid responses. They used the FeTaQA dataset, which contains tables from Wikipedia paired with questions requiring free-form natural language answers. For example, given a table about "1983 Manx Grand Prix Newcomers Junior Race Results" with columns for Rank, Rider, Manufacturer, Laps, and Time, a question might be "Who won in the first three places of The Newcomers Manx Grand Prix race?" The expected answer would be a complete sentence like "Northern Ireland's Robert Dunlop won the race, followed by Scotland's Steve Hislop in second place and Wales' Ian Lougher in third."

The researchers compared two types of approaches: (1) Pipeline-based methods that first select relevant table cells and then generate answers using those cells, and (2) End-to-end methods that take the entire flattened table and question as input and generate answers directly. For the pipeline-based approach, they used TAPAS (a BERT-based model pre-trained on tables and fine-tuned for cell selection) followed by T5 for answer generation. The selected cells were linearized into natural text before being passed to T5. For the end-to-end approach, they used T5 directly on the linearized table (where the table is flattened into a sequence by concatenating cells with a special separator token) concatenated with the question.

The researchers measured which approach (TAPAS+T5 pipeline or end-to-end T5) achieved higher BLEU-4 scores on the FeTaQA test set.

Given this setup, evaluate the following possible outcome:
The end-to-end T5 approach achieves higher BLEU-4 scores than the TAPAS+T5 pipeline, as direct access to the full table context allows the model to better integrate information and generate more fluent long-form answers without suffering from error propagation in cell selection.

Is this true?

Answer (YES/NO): YES